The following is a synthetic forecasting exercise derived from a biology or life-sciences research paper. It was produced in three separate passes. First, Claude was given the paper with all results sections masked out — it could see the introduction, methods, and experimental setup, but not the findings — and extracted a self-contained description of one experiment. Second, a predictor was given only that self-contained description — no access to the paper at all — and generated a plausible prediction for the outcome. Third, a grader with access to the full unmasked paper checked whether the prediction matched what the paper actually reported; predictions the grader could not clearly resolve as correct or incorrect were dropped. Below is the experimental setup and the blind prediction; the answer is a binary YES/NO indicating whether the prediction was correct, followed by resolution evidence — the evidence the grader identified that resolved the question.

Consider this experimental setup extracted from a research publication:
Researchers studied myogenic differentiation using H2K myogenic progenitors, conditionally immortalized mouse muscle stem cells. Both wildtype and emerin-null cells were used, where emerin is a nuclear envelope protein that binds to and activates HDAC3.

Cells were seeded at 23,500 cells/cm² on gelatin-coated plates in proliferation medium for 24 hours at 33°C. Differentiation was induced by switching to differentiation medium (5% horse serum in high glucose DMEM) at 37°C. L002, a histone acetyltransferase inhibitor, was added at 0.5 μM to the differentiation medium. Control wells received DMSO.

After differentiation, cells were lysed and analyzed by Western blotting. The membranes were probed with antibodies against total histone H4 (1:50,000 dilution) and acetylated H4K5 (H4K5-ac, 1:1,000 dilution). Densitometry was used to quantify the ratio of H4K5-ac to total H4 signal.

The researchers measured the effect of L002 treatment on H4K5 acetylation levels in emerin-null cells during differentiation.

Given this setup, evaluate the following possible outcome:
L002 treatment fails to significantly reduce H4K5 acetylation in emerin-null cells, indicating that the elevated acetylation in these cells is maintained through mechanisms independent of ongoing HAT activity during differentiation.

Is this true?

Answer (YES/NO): NO